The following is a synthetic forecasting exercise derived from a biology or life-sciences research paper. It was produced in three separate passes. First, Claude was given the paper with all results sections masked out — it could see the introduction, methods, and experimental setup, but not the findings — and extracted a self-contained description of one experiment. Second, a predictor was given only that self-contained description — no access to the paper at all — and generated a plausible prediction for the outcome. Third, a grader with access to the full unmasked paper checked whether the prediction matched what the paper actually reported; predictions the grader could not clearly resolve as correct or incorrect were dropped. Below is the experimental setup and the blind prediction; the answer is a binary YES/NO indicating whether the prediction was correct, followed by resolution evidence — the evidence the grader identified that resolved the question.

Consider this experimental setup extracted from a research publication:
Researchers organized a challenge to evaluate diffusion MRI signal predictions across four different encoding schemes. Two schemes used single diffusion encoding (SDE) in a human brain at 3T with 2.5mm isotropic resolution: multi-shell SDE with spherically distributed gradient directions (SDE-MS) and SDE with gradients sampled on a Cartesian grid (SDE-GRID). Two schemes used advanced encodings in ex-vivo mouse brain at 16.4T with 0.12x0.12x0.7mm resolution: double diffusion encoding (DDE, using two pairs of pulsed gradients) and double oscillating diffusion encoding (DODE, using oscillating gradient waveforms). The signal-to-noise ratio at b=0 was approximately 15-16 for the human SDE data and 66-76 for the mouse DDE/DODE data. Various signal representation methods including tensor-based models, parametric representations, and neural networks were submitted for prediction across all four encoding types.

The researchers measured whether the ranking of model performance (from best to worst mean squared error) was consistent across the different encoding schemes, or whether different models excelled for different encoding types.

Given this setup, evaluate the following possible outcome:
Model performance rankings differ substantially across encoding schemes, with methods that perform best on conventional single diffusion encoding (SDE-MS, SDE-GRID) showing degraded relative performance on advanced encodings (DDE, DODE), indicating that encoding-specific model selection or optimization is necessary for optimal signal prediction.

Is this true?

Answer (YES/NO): YES